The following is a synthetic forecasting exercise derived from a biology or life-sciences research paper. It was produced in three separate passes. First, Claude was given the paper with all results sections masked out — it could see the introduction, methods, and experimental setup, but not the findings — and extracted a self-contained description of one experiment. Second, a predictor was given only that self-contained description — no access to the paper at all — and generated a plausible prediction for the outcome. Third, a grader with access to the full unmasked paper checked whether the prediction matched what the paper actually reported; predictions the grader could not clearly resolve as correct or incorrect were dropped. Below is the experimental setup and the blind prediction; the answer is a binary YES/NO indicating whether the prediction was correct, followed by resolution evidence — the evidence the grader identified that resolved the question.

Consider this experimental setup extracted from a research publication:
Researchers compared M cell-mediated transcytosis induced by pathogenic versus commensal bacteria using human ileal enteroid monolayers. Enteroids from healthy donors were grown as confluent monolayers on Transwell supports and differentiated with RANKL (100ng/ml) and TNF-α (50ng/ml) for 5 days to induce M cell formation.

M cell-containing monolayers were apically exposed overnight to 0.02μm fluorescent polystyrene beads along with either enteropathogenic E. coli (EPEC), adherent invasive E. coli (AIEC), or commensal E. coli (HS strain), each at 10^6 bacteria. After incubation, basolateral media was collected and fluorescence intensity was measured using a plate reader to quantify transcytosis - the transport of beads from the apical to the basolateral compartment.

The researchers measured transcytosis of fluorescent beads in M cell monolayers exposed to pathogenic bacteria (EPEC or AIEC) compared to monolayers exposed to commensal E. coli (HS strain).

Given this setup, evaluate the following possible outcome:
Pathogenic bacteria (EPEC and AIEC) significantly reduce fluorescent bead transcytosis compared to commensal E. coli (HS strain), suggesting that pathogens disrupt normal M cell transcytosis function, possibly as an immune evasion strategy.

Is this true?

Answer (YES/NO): NO